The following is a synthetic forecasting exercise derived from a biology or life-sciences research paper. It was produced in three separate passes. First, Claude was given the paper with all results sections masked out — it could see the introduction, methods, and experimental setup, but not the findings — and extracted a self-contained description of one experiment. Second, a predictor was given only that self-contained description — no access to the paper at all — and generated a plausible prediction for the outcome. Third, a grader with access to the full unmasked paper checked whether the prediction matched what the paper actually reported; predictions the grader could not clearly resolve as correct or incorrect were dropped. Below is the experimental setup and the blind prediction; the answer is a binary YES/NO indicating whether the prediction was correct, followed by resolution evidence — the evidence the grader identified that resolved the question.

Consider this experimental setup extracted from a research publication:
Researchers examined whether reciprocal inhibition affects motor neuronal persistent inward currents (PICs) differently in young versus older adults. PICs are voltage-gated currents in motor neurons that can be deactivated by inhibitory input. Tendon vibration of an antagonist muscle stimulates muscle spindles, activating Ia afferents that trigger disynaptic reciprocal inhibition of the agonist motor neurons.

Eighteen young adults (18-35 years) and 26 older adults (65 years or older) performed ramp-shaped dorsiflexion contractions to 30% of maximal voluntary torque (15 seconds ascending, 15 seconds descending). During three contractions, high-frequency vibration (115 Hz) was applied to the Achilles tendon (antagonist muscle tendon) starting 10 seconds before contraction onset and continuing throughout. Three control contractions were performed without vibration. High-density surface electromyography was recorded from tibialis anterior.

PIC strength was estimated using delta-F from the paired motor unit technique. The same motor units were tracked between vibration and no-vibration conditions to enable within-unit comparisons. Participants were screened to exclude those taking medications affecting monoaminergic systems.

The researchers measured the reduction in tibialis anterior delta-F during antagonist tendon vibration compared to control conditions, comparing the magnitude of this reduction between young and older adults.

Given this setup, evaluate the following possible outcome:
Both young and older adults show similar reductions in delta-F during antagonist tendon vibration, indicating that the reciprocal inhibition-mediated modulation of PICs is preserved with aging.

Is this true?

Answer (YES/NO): NO